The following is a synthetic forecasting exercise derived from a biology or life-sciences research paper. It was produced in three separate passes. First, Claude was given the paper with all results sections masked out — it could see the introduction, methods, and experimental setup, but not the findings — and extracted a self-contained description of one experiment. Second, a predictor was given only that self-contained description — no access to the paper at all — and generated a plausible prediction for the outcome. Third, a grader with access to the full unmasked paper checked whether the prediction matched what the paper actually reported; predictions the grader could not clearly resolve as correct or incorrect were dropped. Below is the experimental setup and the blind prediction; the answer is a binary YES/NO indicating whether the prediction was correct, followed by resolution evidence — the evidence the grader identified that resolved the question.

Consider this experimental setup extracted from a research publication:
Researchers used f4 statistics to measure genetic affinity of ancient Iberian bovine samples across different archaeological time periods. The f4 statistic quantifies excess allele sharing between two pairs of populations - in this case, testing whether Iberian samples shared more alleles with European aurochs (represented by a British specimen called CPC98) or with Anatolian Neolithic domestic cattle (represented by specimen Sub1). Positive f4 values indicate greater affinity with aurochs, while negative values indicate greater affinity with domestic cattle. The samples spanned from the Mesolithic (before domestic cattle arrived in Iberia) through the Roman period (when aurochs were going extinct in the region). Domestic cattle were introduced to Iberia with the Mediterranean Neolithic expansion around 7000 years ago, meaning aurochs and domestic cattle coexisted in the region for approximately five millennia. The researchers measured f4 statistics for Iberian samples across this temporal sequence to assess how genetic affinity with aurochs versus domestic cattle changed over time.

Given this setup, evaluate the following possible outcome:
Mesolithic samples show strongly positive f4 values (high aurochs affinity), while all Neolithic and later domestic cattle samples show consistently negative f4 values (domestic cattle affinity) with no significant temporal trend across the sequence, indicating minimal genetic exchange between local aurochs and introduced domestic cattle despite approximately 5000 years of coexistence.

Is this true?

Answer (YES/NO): NO